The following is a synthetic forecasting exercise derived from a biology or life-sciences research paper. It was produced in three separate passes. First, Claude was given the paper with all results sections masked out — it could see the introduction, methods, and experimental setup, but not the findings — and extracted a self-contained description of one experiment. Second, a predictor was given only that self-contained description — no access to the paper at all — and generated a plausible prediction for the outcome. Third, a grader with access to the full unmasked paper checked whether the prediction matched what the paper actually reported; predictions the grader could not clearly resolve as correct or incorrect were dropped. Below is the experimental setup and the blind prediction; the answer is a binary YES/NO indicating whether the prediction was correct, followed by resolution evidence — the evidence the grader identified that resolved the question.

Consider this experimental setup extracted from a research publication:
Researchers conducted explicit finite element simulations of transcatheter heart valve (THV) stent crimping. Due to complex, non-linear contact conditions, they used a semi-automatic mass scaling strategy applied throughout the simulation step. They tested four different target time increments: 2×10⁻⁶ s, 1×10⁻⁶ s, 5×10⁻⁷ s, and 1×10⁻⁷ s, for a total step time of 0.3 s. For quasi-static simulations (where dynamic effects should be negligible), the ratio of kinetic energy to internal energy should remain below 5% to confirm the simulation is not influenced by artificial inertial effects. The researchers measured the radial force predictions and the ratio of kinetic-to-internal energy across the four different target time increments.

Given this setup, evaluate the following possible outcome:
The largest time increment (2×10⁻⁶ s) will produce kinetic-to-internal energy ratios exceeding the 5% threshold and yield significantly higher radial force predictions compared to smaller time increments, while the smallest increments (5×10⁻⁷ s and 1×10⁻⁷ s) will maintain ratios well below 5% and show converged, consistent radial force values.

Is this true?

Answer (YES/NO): NO